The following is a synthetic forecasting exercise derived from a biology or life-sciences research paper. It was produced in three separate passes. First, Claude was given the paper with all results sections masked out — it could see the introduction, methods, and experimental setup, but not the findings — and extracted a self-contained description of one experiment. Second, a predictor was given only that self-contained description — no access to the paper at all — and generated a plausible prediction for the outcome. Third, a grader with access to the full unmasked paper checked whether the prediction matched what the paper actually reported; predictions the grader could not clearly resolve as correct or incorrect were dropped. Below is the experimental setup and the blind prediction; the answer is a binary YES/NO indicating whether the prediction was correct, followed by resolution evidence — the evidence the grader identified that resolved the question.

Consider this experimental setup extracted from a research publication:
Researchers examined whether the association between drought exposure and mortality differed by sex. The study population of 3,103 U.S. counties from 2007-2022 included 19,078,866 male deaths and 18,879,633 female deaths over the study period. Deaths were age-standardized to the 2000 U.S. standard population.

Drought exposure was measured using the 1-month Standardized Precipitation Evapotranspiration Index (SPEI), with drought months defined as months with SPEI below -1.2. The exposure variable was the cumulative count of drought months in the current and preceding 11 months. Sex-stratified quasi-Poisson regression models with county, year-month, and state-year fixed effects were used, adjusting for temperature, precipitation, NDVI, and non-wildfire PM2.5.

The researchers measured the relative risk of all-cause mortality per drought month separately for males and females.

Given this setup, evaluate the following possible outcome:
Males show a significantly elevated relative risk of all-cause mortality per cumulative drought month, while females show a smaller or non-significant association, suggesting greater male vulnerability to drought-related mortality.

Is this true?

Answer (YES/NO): NO